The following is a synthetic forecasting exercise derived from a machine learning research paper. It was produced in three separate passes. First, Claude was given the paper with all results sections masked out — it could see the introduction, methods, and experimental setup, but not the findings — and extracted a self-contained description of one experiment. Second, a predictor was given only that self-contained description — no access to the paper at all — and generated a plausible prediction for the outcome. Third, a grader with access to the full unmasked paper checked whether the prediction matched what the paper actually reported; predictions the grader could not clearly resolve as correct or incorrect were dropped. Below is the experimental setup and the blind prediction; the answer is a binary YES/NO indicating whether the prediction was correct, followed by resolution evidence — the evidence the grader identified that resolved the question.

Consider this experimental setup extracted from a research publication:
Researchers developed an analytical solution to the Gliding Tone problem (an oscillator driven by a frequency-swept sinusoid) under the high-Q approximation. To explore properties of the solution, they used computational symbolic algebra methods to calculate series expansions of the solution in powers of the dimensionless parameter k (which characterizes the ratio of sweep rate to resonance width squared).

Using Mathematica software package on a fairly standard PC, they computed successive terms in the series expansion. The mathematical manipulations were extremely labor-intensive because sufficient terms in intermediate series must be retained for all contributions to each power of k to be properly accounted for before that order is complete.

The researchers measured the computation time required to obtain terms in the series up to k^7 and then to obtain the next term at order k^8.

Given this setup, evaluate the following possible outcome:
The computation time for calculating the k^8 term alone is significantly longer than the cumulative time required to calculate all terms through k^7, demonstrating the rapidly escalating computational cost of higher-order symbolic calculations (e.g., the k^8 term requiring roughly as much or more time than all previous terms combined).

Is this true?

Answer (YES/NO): YES